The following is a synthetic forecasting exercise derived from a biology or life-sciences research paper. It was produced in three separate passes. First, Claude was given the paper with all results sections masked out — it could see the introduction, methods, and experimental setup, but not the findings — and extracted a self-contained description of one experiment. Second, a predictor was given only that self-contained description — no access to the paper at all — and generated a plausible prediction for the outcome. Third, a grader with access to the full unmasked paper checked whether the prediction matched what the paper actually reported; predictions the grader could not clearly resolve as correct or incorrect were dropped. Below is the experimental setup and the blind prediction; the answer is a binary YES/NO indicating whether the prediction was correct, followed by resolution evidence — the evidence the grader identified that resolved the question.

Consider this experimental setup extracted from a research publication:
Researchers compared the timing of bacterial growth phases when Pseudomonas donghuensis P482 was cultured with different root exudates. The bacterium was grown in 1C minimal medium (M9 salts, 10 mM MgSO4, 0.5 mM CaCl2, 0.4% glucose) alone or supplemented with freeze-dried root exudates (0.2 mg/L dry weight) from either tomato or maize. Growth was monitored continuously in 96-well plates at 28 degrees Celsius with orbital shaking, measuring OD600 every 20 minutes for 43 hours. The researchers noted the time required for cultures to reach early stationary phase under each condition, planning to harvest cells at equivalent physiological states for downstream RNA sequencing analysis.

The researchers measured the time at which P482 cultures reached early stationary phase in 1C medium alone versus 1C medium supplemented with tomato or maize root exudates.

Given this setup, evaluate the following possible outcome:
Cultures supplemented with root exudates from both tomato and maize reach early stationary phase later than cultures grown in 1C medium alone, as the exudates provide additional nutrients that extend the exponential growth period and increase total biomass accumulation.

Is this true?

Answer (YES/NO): NO